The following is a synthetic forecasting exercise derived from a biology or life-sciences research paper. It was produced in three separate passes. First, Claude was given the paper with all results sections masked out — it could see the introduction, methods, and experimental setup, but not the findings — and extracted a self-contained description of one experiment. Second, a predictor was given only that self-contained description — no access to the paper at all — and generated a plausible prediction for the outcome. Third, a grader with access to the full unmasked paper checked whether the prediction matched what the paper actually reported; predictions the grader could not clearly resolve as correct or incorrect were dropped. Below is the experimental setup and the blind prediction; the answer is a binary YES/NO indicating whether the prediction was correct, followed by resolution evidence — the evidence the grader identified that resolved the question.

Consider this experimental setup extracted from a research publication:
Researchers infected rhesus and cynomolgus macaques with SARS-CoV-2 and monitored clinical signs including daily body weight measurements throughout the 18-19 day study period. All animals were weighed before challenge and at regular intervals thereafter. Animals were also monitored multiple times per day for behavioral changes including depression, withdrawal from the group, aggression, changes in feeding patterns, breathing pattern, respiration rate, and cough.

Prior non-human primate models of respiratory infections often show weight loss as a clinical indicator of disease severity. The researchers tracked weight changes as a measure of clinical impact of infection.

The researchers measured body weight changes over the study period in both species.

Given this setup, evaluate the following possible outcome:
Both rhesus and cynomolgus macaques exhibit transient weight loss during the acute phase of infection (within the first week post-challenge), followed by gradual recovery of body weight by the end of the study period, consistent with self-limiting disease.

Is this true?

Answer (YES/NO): NO